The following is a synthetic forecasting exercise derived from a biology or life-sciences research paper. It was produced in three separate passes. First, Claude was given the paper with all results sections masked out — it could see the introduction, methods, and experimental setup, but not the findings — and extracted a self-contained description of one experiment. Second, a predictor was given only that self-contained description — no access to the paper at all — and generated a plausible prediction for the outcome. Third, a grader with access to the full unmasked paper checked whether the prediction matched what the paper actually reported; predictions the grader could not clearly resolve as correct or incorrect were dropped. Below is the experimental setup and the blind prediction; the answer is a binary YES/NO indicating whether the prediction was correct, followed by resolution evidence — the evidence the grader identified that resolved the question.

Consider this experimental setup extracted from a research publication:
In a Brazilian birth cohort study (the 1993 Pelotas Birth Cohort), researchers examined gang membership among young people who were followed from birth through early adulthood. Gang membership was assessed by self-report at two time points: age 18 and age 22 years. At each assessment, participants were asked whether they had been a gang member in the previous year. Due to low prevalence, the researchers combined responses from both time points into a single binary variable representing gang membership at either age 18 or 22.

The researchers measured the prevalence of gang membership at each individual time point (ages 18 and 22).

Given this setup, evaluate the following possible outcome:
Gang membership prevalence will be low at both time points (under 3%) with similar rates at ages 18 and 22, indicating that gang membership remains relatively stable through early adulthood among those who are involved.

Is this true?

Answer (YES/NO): YES